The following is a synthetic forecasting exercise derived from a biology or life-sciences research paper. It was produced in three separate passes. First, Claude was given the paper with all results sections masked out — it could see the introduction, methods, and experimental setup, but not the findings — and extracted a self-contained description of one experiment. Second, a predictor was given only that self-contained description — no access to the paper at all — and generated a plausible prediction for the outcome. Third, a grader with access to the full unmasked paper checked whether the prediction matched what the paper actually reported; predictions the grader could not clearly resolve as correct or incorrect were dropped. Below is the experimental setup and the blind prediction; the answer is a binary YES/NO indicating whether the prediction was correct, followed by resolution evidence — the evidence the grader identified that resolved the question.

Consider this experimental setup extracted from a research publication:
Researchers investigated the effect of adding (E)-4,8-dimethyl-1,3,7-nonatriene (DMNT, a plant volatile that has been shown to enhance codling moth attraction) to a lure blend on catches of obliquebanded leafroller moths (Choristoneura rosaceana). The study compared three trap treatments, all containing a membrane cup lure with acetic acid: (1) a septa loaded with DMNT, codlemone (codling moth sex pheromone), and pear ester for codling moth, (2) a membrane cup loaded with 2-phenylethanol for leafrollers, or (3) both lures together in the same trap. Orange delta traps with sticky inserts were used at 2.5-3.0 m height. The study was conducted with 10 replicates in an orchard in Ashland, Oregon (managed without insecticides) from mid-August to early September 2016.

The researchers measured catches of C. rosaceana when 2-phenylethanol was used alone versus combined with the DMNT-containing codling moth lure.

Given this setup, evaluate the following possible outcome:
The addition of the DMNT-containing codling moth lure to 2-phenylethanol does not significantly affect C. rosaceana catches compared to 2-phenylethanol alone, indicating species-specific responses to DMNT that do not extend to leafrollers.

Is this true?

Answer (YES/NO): NO